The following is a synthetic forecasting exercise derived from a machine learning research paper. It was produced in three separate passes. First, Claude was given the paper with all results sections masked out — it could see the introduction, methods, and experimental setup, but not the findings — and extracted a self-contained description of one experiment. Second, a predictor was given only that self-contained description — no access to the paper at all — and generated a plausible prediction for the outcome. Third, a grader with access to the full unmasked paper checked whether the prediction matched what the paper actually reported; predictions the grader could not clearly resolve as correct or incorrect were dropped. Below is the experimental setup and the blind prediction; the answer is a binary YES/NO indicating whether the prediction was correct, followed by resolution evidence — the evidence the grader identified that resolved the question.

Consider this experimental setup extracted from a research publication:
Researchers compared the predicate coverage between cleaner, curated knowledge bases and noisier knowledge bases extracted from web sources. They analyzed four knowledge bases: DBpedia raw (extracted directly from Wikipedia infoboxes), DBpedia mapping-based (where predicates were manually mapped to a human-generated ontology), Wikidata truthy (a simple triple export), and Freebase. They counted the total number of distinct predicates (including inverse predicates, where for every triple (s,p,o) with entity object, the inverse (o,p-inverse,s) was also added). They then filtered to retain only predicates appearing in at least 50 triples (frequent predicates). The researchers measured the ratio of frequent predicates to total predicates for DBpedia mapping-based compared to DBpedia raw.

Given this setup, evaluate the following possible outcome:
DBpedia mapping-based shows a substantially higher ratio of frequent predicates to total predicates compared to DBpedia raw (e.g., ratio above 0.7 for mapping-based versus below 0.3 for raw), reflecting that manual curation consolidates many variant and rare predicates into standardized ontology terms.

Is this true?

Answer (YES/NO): YES